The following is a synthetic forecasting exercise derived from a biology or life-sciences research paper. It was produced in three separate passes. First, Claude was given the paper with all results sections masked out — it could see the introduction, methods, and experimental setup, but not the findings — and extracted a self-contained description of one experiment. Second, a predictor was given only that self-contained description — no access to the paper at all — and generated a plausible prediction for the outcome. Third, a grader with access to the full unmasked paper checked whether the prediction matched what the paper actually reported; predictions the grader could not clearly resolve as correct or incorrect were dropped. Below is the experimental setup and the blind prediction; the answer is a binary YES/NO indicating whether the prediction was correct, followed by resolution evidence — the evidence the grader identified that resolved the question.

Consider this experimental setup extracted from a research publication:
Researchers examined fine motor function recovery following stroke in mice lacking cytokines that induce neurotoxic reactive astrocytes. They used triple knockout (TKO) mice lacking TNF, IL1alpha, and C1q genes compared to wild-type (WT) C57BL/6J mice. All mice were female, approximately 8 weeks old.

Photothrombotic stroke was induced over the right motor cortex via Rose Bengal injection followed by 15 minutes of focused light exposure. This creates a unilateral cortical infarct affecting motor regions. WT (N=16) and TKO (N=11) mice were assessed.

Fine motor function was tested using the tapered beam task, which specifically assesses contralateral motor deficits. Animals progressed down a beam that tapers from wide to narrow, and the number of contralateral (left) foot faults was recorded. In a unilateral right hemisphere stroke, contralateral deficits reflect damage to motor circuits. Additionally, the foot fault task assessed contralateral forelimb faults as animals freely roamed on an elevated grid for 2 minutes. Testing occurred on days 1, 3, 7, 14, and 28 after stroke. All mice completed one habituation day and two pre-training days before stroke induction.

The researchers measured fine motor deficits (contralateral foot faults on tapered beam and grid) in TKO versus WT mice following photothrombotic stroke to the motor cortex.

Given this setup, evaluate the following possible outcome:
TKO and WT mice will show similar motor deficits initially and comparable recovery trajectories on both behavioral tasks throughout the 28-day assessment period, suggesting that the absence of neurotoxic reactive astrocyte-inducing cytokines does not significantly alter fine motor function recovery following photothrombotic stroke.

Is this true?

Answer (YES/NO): NO